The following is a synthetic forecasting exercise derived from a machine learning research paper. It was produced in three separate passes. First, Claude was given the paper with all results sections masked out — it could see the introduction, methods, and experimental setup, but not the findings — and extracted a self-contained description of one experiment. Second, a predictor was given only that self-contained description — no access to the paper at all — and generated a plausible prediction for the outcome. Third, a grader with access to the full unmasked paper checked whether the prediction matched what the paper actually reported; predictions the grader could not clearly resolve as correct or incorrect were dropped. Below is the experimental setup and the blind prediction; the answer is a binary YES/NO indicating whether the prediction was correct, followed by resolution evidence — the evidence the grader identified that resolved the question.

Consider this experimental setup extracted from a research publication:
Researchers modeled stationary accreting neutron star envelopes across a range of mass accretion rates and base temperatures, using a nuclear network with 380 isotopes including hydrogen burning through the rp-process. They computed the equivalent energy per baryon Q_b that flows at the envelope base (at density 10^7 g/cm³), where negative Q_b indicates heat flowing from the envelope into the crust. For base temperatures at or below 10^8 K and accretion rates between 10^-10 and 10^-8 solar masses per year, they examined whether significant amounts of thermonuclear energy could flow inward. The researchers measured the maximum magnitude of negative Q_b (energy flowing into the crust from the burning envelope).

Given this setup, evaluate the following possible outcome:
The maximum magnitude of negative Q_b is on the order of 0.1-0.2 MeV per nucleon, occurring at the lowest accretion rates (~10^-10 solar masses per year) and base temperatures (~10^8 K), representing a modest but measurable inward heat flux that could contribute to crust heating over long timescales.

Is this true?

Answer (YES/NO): NO